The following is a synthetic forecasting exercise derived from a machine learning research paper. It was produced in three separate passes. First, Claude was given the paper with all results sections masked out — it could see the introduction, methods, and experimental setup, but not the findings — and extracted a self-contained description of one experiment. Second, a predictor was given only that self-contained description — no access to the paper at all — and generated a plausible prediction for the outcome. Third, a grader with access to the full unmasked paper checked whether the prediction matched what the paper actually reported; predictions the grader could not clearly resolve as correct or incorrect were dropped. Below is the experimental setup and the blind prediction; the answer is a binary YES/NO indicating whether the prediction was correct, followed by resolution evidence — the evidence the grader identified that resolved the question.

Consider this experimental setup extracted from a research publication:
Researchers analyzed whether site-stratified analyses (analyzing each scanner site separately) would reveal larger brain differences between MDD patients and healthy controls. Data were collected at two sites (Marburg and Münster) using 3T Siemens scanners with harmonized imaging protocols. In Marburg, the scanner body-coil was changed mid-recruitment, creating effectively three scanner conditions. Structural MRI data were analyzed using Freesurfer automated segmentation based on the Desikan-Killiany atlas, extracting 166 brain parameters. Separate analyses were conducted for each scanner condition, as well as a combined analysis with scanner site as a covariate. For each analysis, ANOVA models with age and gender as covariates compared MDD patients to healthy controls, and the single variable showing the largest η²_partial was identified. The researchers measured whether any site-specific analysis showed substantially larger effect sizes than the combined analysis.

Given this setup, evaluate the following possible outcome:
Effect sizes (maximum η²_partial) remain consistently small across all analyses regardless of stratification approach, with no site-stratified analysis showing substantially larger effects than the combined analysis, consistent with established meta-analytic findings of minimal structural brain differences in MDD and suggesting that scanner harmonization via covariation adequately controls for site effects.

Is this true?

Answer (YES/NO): YES